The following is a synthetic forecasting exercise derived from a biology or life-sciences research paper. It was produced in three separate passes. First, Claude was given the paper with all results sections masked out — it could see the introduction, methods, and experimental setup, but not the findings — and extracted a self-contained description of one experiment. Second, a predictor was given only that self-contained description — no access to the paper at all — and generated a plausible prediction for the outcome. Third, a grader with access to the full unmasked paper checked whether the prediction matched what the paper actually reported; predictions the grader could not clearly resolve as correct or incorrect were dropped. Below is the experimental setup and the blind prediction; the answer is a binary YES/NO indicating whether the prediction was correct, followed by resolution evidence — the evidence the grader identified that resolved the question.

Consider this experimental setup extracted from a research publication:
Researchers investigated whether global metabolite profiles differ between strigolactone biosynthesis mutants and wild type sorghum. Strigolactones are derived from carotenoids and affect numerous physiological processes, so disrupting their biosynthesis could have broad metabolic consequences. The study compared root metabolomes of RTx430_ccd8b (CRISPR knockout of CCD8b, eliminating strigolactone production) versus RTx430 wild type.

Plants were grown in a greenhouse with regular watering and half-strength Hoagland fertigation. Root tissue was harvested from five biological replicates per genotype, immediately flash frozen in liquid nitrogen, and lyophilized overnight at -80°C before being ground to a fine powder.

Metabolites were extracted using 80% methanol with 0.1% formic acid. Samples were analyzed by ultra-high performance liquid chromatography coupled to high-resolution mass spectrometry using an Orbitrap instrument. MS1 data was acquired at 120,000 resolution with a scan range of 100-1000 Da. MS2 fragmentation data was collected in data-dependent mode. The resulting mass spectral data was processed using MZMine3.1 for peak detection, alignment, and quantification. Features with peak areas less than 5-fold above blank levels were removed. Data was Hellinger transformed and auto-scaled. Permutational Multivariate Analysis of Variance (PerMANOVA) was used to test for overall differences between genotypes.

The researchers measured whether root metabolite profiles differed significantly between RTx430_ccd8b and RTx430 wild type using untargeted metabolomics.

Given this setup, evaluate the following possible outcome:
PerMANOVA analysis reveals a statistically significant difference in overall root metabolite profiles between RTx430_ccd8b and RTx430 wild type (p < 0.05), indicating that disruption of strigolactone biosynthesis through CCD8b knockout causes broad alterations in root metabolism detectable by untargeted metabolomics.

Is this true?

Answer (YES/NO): NO